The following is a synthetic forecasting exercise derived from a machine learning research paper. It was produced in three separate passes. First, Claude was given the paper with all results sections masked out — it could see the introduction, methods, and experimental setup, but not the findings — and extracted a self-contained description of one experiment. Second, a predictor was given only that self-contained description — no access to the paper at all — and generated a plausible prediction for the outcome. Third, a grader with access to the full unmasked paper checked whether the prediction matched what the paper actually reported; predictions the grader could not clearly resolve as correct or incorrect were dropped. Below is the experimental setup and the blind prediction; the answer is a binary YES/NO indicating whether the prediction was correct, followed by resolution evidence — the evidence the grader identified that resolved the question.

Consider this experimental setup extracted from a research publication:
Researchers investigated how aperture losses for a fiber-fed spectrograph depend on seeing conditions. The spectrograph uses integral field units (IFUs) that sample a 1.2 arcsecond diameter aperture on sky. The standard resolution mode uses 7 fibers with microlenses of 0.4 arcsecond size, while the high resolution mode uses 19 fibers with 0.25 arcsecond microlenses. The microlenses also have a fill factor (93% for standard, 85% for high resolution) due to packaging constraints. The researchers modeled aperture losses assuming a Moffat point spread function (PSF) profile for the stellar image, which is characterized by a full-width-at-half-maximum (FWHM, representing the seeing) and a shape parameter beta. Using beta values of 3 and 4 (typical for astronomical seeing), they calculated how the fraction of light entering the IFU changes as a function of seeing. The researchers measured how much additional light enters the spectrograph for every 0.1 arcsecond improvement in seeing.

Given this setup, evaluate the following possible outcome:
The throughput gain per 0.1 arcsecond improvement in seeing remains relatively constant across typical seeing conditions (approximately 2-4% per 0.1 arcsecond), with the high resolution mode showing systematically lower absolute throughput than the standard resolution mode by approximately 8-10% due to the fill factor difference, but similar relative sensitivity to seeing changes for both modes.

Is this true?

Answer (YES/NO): NO